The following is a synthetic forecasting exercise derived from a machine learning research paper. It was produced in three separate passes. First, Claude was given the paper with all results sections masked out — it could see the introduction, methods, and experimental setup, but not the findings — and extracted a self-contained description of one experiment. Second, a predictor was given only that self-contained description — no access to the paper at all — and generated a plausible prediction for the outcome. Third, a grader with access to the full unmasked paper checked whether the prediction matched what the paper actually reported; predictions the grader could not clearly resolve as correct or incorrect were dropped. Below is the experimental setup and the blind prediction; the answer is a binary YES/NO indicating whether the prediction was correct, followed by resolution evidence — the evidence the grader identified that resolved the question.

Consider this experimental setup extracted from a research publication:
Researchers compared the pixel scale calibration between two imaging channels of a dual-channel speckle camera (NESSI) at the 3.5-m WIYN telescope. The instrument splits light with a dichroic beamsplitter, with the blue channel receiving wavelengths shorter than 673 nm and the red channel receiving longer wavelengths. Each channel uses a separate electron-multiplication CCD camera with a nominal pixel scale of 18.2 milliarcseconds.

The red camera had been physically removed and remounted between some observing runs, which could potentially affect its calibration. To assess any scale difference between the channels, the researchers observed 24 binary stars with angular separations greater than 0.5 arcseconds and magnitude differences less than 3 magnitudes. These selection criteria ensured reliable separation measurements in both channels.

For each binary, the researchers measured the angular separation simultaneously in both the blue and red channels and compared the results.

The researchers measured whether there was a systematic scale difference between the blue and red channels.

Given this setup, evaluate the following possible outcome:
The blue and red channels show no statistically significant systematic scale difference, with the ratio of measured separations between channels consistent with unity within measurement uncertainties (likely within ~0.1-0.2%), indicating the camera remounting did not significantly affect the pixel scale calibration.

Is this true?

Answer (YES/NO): NO